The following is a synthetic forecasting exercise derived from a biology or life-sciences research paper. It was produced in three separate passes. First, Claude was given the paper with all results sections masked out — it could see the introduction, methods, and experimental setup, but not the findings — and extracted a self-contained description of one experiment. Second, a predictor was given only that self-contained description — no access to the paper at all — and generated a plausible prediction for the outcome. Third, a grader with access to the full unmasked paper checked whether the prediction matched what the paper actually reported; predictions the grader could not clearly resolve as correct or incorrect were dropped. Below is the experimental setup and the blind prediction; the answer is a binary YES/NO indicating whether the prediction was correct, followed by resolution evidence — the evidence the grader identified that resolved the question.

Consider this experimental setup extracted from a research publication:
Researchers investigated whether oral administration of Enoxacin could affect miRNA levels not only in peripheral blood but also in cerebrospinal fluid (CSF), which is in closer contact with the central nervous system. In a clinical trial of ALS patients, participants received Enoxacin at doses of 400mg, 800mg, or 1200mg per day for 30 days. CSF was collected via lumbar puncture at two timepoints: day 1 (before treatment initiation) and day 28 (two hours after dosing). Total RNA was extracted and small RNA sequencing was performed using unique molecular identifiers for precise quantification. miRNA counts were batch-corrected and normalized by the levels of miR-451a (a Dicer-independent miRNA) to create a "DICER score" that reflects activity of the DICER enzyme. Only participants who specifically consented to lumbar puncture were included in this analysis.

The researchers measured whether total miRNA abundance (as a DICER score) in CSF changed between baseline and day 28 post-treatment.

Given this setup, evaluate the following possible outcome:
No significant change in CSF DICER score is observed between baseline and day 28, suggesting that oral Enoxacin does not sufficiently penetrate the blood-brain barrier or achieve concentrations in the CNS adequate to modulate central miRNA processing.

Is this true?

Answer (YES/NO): NO